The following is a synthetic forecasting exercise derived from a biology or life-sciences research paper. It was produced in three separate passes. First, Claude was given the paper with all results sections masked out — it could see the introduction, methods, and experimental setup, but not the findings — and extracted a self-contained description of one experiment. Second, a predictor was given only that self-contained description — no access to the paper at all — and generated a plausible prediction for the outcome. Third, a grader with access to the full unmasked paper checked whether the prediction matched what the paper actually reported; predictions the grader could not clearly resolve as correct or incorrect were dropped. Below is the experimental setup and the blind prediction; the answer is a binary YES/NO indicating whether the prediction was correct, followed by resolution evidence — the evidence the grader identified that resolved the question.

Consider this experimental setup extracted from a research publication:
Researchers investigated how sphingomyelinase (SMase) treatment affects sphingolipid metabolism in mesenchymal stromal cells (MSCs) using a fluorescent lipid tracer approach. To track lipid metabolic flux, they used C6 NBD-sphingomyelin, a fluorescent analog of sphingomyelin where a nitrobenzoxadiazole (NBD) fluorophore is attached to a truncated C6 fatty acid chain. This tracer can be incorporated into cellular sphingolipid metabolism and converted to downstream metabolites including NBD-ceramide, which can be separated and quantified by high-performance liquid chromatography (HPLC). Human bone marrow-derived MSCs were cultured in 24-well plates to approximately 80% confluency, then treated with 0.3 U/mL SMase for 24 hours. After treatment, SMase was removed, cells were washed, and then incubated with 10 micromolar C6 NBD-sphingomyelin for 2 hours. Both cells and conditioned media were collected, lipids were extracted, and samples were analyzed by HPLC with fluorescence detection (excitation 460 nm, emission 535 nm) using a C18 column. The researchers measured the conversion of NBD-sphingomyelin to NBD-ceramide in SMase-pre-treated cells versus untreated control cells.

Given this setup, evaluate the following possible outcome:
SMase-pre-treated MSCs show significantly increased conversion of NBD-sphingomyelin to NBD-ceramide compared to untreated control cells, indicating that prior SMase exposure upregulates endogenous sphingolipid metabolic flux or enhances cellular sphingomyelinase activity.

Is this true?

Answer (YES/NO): NO